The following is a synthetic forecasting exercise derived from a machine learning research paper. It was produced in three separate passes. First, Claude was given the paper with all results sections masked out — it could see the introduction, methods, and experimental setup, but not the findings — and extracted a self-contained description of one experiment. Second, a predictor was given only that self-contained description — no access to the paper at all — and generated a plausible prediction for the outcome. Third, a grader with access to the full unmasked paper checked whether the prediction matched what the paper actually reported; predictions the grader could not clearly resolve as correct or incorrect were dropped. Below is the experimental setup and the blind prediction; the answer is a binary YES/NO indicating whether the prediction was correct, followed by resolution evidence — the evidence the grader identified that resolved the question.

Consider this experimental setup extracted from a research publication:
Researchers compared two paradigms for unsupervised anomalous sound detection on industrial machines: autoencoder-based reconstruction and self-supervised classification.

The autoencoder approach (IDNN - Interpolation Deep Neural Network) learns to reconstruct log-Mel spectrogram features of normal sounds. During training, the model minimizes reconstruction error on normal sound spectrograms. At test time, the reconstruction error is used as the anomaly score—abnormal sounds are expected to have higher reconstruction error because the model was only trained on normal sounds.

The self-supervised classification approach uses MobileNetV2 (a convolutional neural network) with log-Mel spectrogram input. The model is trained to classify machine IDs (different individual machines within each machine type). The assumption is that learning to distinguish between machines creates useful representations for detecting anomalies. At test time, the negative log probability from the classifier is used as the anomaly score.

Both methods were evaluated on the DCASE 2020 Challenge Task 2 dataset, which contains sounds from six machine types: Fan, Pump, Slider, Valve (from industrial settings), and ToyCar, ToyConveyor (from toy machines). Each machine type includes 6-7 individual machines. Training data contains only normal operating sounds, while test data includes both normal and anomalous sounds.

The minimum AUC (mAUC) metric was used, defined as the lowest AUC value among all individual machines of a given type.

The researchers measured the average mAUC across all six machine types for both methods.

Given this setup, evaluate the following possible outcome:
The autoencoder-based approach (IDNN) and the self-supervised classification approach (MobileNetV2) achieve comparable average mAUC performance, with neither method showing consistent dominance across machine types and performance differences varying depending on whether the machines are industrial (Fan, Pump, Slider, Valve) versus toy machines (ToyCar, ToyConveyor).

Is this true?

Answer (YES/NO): NO